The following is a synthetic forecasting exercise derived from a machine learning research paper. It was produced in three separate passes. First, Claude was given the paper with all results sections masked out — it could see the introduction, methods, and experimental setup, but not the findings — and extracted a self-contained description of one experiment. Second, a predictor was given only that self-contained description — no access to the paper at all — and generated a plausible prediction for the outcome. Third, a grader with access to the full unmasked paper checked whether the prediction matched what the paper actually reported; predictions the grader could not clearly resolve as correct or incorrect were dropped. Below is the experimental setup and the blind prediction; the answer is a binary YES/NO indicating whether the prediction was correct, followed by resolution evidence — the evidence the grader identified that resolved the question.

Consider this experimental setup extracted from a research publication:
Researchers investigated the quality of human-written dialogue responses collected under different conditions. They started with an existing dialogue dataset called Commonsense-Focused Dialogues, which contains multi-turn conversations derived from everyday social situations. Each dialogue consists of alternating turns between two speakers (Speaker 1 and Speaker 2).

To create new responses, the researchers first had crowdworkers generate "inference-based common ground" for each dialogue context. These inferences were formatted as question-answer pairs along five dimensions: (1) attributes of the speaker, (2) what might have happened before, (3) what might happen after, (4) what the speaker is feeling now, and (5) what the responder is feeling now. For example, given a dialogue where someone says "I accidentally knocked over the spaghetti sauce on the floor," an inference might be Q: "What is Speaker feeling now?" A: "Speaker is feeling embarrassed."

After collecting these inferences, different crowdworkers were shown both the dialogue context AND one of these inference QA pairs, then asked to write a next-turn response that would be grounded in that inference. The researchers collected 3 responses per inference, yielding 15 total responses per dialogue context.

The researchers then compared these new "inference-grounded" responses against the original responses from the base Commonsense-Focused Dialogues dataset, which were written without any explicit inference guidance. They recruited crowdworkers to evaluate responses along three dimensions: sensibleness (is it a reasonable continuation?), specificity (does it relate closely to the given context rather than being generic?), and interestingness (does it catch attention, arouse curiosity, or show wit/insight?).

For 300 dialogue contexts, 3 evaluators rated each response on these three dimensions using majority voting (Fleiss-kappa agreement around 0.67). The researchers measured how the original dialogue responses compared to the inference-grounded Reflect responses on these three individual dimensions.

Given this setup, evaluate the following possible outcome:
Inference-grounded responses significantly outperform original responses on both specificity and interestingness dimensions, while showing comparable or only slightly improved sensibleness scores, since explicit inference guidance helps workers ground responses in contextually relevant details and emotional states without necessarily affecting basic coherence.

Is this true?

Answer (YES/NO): NO